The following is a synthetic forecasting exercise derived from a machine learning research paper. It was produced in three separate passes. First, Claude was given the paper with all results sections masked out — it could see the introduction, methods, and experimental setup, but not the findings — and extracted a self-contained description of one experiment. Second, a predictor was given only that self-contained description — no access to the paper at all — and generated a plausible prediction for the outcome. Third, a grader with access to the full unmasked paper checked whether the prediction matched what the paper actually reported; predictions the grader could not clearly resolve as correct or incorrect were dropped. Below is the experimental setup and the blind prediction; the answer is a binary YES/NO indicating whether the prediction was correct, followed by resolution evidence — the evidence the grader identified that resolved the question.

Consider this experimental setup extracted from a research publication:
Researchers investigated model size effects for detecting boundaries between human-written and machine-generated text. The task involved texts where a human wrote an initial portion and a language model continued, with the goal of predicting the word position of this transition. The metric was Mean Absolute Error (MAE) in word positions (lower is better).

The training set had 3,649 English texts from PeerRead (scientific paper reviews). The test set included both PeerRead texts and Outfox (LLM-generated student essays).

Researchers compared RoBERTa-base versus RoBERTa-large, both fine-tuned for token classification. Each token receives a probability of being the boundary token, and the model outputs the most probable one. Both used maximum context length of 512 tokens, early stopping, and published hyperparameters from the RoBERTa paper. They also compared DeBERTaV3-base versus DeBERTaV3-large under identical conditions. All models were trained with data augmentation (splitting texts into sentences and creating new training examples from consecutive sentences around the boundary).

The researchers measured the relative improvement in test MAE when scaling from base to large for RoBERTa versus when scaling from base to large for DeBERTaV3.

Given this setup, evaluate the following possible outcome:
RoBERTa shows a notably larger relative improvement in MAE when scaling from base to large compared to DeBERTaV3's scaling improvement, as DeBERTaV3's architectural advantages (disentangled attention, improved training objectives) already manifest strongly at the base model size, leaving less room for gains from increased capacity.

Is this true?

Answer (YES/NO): YES